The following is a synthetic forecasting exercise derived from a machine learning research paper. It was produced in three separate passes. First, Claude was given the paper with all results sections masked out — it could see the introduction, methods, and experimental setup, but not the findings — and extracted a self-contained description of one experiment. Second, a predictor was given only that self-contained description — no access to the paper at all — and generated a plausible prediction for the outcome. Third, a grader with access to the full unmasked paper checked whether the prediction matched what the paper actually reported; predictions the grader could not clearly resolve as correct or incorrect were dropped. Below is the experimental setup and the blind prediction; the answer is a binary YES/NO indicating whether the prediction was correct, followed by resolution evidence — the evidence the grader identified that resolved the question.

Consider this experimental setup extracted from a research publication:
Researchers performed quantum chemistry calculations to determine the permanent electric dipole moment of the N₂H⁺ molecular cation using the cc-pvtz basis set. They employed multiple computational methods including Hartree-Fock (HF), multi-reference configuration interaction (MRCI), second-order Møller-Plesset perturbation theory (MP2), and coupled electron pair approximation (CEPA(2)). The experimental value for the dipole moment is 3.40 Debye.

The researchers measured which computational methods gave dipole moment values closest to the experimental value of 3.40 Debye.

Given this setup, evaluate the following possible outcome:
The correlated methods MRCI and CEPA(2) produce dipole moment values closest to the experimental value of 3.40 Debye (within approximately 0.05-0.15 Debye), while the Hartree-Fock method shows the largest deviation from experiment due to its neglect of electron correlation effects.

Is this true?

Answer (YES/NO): NO